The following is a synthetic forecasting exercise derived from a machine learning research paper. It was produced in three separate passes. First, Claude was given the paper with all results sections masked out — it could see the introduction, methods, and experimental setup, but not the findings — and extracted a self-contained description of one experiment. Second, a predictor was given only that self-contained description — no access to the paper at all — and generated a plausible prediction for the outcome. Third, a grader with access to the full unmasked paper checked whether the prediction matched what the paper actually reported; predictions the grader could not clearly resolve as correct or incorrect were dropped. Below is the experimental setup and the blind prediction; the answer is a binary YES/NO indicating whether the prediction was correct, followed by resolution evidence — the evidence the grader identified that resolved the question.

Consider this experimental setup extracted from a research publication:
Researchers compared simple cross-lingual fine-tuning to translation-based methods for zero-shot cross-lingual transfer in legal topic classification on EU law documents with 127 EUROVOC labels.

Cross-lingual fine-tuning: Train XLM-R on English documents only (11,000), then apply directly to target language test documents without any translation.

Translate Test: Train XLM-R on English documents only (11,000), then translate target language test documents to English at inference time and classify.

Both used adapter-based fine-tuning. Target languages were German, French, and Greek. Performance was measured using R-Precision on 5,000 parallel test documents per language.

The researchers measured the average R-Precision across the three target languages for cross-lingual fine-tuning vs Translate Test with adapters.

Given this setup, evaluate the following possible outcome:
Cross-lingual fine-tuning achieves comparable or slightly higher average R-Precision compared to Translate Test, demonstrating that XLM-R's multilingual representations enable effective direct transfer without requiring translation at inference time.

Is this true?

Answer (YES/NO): NO